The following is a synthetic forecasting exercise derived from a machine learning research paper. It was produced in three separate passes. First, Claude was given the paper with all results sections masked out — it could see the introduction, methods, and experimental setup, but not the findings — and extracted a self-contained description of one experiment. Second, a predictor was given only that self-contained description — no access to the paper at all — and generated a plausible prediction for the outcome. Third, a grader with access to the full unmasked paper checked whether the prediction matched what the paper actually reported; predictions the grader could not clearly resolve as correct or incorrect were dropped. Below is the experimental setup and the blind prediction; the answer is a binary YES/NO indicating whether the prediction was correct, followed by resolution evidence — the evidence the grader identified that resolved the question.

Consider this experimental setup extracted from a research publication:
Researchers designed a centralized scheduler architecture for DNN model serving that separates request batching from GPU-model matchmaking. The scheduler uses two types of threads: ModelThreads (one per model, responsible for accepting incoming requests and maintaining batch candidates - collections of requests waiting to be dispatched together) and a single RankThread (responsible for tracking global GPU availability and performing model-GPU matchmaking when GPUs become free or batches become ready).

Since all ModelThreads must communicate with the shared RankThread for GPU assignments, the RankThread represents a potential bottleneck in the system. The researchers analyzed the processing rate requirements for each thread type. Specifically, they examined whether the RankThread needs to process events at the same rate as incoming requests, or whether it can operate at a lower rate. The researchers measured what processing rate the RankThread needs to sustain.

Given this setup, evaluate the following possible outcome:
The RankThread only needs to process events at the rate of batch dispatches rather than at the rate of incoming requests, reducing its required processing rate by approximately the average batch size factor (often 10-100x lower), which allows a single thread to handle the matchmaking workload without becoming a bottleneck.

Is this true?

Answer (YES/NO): YES